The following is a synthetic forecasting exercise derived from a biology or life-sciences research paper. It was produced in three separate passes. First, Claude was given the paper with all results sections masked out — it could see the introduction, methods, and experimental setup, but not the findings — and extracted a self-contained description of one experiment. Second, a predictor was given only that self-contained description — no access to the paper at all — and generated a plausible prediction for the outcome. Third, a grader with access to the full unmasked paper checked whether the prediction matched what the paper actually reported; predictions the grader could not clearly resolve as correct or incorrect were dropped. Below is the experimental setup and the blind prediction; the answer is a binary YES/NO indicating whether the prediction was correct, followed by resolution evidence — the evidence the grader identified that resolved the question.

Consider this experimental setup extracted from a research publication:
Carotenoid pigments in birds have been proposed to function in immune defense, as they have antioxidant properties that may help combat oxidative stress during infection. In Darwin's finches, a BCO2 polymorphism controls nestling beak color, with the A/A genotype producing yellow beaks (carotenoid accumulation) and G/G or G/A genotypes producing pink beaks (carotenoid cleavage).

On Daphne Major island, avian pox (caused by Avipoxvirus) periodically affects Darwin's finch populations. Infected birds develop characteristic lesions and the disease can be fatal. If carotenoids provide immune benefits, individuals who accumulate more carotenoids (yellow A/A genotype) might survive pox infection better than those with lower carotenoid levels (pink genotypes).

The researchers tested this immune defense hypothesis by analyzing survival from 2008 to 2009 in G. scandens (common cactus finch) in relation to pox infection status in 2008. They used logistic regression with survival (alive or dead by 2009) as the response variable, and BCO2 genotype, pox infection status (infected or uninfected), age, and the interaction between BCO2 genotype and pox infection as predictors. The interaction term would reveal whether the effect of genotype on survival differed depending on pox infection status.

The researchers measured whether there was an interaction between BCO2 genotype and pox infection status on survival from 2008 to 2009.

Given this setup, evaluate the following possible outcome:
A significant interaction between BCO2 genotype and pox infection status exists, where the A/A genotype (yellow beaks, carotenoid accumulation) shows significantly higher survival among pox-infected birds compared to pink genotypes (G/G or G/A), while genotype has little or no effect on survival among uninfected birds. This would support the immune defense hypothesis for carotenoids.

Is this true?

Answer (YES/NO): NO